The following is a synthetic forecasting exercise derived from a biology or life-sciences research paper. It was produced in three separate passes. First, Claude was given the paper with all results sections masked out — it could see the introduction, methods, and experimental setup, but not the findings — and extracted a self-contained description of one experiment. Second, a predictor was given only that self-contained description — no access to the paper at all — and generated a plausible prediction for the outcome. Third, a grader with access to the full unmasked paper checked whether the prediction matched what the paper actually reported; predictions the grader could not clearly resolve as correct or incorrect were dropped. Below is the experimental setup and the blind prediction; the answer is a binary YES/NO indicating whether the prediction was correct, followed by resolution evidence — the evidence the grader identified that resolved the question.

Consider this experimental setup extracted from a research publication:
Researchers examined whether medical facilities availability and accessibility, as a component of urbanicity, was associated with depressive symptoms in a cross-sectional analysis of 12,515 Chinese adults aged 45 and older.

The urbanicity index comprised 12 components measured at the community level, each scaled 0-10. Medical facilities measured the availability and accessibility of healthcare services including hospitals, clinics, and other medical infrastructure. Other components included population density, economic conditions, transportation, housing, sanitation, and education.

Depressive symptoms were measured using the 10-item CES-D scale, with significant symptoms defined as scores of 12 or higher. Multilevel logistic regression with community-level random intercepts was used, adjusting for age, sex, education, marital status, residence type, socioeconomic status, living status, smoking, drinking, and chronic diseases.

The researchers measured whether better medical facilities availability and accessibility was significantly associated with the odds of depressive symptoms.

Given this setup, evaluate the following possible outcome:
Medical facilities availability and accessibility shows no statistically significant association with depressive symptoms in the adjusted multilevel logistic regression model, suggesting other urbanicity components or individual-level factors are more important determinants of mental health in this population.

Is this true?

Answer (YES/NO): YES